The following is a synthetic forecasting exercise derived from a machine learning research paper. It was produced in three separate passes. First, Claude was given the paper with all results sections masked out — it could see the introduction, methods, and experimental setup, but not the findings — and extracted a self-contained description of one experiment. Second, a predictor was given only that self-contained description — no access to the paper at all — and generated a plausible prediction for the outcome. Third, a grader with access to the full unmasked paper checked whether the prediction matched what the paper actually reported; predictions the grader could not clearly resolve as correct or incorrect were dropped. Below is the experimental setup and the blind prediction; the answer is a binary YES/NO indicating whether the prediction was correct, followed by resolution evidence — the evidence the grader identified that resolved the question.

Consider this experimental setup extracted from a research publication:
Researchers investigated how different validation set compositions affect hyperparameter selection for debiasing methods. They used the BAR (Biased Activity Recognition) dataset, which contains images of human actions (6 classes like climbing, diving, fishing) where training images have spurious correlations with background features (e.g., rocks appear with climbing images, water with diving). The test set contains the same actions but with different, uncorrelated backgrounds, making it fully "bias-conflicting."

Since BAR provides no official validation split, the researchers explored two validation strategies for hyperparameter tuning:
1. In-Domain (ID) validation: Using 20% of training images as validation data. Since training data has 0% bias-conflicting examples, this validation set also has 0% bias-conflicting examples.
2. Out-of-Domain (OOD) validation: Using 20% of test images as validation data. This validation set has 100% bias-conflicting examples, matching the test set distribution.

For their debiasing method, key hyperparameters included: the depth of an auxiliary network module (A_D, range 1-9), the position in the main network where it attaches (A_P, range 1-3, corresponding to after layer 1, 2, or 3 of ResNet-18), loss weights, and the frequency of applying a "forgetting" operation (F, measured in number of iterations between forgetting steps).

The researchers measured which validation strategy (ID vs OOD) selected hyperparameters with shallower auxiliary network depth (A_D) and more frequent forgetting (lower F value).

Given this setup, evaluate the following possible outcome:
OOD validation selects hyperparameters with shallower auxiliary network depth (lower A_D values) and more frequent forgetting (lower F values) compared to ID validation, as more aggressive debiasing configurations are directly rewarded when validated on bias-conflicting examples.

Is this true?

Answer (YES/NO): YES